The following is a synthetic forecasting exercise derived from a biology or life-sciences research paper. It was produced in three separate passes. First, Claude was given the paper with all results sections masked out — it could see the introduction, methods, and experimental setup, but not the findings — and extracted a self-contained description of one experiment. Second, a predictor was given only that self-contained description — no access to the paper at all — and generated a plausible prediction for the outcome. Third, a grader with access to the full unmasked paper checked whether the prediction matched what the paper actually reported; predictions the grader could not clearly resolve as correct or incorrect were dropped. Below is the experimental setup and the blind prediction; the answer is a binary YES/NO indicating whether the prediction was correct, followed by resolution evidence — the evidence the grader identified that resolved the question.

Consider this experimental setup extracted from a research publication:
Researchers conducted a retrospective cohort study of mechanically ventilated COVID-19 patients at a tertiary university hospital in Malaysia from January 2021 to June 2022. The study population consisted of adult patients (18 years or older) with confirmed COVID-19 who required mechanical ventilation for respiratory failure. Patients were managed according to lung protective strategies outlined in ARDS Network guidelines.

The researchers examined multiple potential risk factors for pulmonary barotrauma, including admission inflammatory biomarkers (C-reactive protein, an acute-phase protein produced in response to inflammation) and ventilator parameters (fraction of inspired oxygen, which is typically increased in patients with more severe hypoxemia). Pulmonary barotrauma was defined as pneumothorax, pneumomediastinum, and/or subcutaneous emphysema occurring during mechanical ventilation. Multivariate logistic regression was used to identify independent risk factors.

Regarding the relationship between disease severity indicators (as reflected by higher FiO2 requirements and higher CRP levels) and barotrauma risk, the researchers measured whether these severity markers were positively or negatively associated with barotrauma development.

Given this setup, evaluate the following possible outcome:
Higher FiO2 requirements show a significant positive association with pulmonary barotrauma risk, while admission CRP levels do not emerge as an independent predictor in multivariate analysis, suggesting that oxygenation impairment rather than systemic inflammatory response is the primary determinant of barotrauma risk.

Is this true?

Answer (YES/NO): NO